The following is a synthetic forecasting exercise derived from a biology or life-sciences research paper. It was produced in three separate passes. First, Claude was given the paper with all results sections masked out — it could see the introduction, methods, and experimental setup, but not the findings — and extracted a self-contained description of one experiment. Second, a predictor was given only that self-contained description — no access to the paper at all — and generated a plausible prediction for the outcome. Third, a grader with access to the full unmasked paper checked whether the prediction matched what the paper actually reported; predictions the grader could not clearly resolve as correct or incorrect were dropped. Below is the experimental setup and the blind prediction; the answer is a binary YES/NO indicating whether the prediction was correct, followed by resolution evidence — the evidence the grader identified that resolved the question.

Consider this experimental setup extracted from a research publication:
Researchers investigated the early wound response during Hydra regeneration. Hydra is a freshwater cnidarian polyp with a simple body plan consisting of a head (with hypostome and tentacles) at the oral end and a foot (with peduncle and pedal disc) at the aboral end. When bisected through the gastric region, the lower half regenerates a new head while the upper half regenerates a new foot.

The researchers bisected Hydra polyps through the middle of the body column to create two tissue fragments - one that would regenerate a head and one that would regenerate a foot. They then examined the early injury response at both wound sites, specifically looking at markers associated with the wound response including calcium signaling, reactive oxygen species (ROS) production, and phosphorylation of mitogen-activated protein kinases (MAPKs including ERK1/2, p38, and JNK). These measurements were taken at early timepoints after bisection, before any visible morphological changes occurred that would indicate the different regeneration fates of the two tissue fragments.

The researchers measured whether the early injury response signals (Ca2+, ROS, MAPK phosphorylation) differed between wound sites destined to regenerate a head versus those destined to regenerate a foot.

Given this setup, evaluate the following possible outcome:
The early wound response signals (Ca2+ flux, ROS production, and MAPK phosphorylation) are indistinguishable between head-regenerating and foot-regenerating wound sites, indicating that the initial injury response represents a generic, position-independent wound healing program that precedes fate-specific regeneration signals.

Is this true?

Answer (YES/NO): YES